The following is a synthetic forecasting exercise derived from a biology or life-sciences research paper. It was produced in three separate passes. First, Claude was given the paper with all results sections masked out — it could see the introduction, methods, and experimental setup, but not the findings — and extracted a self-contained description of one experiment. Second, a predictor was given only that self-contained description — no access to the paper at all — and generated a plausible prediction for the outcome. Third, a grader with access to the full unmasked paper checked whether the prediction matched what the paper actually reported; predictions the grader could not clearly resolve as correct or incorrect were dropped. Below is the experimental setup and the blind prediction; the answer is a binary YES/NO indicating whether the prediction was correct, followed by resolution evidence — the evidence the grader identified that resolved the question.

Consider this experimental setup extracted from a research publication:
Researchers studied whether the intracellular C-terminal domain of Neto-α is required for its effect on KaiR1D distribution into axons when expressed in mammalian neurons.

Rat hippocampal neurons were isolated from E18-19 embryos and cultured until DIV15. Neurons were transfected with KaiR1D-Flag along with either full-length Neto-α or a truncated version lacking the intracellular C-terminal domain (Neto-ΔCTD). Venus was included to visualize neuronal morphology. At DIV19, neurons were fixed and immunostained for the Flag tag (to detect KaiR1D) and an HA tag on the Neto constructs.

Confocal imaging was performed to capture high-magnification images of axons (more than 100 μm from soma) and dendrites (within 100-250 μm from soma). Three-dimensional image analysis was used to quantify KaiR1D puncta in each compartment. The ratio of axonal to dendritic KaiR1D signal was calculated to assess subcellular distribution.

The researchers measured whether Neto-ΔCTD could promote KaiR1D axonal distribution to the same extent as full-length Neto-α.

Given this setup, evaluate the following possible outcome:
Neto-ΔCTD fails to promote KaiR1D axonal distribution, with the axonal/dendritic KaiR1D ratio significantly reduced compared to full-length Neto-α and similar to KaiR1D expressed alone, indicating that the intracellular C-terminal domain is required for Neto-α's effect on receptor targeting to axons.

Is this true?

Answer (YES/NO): YES